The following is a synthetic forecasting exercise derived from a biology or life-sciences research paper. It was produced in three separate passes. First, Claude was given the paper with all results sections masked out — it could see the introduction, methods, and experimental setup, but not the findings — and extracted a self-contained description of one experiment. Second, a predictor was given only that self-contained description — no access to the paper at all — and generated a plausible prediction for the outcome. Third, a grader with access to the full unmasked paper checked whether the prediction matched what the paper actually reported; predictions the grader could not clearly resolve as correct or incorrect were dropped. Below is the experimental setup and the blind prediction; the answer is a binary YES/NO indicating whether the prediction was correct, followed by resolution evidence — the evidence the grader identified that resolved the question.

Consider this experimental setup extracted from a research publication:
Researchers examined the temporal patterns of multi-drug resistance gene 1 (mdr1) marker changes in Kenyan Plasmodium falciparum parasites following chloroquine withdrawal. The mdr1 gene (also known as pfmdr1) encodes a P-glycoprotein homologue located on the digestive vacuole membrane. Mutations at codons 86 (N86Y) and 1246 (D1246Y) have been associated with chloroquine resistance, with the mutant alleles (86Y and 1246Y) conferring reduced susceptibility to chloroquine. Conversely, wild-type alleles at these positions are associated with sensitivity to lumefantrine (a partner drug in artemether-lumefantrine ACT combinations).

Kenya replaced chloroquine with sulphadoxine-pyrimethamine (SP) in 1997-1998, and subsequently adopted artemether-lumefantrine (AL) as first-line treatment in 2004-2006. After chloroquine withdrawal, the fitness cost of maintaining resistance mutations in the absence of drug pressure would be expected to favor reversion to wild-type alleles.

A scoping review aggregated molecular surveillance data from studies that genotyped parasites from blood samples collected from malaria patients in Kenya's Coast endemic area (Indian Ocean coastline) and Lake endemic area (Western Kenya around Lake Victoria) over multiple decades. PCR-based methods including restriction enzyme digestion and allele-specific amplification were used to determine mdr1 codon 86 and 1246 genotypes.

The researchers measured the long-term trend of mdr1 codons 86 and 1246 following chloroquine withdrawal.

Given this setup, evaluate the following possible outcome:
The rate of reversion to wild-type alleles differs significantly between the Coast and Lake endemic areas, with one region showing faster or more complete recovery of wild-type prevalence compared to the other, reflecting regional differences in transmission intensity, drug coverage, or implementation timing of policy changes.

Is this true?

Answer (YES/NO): YES